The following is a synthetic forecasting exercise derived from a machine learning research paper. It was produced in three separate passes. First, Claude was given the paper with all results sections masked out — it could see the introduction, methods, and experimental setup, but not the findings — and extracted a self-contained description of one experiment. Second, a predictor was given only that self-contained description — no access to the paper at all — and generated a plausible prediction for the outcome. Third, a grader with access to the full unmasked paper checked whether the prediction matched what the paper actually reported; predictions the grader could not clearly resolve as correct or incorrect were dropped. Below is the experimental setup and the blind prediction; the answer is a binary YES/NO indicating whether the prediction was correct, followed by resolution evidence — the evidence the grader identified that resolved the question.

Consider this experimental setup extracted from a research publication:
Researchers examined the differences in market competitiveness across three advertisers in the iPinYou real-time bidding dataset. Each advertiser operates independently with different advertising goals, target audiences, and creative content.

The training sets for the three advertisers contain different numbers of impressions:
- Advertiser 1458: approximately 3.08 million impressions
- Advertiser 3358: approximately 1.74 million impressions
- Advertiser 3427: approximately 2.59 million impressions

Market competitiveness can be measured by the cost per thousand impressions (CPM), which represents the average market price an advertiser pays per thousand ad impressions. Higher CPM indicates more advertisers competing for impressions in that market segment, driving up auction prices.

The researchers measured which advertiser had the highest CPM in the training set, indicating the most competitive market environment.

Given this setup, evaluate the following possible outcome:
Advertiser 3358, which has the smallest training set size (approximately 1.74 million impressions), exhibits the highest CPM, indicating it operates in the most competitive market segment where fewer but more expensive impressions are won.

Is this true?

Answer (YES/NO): YES